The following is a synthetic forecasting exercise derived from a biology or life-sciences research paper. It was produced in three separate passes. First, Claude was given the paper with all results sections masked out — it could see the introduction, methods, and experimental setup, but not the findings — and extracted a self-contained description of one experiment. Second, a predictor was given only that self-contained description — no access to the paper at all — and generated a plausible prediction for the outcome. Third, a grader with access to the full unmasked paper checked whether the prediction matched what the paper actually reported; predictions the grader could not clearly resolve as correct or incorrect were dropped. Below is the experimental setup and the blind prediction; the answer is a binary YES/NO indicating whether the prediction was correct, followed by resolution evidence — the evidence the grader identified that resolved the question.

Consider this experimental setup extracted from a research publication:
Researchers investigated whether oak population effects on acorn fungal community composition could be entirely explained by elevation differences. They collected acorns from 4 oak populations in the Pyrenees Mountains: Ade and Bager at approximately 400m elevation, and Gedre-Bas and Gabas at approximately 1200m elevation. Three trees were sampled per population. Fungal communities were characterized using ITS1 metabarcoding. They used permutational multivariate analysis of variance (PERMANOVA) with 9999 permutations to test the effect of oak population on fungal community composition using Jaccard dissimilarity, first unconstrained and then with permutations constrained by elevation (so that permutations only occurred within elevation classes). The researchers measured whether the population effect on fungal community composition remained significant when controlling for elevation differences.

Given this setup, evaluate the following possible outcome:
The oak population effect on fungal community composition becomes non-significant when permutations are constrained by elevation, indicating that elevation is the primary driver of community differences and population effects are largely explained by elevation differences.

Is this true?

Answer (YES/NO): NO